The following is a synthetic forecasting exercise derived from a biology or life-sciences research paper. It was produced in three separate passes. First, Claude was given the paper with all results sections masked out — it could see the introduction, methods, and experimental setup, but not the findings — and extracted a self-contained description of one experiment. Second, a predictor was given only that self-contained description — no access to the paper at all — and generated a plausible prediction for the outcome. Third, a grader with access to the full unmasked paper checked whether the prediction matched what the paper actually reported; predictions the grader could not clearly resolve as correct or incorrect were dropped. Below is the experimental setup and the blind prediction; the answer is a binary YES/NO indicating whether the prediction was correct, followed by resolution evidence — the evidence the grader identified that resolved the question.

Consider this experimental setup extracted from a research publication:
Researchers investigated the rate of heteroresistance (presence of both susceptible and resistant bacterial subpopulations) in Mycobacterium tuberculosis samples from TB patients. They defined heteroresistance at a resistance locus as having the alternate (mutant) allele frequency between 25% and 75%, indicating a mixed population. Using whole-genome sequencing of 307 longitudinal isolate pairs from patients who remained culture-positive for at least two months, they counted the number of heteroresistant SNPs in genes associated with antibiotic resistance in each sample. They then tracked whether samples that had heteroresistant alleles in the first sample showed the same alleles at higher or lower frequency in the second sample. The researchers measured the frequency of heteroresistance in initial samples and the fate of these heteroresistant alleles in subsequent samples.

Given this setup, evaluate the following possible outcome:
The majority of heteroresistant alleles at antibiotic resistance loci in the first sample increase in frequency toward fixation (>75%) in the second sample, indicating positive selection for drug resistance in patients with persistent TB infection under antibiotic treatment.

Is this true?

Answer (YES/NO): NO